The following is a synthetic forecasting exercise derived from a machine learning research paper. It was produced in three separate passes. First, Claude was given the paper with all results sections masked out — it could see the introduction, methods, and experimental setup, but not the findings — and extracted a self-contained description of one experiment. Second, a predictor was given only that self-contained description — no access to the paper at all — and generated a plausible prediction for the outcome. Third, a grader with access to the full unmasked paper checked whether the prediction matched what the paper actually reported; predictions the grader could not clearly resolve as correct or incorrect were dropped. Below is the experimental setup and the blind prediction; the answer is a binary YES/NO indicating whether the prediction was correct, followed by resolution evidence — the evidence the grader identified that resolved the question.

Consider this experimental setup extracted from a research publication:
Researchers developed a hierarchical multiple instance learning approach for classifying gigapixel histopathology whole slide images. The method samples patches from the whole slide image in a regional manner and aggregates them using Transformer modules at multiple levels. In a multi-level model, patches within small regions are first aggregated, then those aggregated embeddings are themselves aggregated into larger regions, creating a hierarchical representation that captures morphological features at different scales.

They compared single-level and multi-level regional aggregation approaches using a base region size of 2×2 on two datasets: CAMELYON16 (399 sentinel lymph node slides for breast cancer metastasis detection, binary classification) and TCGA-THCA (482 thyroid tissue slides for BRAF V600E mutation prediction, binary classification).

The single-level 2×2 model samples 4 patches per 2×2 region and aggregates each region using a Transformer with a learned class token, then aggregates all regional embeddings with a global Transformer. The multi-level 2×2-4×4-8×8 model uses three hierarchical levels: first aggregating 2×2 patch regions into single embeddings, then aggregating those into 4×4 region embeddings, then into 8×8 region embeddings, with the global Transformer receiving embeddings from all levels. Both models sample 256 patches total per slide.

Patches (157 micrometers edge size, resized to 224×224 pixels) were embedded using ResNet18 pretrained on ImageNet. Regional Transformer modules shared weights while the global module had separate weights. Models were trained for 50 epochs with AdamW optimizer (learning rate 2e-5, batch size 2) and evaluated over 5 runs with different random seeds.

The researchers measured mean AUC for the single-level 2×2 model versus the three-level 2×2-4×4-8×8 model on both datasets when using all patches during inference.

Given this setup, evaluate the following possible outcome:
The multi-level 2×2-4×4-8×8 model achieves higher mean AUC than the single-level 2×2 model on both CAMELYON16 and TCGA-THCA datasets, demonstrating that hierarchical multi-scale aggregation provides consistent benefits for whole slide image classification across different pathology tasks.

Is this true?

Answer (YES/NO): NO